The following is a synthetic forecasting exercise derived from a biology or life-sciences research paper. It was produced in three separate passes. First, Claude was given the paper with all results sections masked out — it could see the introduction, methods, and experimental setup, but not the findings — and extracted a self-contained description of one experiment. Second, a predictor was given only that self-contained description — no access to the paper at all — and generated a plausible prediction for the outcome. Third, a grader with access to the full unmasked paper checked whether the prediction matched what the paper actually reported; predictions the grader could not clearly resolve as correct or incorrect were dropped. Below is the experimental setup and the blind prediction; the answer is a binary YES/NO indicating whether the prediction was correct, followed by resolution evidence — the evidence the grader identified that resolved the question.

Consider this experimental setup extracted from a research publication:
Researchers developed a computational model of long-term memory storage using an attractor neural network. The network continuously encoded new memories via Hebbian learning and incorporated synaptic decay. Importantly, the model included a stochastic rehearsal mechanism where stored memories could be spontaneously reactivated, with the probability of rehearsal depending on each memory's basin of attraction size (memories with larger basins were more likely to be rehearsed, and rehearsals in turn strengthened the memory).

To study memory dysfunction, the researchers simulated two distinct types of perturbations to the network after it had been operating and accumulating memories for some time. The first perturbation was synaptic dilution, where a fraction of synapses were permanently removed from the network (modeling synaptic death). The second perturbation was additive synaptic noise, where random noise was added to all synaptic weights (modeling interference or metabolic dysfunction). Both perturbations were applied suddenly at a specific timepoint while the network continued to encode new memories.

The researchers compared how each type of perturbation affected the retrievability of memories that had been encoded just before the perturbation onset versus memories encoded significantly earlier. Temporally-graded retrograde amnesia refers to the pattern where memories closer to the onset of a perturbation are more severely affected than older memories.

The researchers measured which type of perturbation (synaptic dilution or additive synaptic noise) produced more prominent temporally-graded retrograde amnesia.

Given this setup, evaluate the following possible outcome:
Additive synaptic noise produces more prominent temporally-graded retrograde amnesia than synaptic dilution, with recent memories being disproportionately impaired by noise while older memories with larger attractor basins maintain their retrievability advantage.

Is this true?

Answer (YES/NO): YES